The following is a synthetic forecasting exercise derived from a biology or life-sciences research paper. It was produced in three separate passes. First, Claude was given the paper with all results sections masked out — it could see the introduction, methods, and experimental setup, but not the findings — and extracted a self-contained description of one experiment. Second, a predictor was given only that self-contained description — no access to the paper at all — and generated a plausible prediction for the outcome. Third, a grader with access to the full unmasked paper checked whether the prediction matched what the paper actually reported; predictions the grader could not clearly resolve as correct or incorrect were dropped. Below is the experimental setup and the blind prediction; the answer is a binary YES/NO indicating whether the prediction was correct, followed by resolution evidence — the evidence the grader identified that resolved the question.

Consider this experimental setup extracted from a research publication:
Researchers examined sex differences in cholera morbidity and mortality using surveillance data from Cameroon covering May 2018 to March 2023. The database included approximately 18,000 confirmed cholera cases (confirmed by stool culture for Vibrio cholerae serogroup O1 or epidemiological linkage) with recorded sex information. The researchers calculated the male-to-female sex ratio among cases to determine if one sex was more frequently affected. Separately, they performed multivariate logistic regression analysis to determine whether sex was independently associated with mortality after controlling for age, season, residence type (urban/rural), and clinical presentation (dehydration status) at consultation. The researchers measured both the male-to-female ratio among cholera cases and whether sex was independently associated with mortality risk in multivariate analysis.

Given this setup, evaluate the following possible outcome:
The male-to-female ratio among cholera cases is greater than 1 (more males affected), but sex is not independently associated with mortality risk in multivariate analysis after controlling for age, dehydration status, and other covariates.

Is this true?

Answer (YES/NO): NO